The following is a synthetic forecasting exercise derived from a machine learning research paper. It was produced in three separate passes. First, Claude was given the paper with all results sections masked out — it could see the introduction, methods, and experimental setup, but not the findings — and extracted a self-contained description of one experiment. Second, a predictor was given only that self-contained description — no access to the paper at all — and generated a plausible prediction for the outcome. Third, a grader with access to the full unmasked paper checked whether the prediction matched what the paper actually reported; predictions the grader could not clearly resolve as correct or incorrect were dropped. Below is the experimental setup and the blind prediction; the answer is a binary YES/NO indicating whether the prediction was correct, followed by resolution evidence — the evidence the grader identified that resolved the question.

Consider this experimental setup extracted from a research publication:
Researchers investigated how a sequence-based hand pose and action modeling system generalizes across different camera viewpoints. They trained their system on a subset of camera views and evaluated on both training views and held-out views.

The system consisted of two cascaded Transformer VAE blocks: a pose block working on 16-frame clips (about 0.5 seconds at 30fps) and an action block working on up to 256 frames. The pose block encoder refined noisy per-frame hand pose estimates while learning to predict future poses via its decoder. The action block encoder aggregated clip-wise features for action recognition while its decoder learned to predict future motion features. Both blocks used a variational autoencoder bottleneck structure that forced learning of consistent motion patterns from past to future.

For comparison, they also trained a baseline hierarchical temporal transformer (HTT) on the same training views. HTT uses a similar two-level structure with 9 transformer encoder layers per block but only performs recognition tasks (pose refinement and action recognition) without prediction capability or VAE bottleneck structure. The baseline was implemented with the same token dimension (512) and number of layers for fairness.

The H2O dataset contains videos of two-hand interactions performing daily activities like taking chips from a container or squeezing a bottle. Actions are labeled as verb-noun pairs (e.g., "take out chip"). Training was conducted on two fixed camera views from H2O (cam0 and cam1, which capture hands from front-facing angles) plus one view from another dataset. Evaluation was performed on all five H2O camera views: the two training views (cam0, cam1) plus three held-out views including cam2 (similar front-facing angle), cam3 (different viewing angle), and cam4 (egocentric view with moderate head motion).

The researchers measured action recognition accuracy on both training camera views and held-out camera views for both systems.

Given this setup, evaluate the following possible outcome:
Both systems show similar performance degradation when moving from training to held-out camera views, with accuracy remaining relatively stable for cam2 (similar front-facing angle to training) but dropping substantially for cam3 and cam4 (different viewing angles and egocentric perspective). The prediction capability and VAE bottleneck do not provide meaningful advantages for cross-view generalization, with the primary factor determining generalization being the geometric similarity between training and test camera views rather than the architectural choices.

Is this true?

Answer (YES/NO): NO